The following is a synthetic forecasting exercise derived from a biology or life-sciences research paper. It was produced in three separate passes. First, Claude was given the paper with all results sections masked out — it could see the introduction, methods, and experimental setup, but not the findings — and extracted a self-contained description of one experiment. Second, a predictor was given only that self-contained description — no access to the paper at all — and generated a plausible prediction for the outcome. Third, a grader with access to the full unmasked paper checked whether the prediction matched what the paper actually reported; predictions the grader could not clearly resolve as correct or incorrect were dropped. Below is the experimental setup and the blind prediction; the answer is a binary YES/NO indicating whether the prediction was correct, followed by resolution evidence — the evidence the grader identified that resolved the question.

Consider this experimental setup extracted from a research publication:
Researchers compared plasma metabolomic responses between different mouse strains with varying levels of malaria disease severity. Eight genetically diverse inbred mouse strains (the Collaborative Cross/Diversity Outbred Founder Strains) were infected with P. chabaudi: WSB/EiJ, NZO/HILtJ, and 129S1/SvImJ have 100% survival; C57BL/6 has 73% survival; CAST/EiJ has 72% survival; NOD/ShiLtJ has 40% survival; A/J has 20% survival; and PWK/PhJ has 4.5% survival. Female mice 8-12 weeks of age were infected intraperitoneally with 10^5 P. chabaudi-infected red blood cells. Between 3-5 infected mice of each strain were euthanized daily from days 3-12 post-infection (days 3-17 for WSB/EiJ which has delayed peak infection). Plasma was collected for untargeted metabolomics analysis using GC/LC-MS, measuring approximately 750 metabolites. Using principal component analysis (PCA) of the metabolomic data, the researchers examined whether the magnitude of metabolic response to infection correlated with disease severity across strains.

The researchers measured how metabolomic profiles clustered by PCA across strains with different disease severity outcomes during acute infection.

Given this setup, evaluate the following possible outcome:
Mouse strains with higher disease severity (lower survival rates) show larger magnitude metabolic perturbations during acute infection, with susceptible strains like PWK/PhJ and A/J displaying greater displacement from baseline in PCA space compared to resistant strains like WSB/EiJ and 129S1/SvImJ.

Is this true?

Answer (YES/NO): YES